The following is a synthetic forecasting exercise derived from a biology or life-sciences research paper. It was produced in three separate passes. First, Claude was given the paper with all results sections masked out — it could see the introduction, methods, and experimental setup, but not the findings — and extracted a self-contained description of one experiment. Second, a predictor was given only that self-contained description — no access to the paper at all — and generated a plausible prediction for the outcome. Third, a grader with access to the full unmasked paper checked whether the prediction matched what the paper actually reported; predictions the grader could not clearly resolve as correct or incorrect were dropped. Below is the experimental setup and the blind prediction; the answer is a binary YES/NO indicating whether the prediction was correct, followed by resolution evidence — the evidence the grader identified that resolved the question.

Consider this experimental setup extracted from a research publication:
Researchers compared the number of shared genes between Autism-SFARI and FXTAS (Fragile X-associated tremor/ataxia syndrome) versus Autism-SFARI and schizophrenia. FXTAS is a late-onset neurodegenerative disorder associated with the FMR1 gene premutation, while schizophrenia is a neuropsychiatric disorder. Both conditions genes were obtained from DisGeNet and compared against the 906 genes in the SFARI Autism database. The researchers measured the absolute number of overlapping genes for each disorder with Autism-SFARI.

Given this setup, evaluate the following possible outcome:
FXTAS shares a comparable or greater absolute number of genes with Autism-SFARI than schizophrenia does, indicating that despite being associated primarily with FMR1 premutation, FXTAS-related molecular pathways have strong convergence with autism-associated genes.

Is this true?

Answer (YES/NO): NO